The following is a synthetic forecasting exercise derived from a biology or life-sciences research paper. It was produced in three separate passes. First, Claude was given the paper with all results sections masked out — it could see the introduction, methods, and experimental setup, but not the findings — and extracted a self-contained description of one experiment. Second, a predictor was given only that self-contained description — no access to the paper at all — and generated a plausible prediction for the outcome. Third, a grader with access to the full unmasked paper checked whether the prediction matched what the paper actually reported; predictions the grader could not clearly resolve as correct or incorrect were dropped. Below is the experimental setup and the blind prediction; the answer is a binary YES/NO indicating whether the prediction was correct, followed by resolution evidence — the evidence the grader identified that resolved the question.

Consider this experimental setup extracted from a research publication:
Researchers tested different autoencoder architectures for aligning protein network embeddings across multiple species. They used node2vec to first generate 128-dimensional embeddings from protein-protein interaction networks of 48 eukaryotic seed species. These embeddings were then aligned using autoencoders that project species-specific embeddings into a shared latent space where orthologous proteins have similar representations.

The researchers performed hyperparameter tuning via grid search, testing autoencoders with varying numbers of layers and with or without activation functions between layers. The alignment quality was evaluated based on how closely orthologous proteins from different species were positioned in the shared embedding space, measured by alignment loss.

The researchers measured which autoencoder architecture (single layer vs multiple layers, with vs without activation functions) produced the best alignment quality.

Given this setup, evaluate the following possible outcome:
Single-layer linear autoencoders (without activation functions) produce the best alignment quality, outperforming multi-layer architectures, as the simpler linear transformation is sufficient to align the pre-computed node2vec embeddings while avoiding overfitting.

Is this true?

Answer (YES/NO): YES